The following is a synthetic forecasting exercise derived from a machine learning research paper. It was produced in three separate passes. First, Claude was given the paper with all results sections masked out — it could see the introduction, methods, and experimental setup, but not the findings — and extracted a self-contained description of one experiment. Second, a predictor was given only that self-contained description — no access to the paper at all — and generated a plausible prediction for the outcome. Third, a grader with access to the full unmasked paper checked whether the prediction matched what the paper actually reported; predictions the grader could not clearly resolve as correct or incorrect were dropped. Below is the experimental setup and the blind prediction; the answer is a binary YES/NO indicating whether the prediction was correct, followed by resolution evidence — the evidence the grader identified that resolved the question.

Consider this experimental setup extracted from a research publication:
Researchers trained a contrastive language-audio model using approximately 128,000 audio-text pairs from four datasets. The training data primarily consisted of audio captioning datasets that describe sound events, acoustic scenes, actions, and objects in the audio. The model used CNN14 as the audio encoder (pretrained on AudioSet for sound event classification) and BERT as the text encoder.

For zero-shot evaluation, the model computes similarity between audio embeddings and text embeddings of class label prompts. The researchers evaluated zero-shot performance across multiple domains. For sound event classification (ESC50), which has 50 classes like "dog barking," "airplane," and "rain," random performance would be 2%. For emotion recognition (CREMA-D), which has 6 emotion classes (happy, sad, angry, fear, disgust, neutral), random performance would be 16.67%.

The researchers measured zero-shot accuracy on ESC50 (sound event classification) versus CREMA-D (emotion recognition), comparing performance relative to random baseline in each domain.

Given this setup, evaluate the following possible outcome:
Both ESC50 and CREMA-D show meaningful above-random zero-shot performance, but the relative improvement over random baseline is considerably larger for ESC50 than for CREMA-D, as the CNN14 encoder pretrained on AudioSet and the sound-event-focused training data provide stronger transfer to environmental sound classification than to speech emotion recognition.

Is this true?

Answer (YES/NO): NO